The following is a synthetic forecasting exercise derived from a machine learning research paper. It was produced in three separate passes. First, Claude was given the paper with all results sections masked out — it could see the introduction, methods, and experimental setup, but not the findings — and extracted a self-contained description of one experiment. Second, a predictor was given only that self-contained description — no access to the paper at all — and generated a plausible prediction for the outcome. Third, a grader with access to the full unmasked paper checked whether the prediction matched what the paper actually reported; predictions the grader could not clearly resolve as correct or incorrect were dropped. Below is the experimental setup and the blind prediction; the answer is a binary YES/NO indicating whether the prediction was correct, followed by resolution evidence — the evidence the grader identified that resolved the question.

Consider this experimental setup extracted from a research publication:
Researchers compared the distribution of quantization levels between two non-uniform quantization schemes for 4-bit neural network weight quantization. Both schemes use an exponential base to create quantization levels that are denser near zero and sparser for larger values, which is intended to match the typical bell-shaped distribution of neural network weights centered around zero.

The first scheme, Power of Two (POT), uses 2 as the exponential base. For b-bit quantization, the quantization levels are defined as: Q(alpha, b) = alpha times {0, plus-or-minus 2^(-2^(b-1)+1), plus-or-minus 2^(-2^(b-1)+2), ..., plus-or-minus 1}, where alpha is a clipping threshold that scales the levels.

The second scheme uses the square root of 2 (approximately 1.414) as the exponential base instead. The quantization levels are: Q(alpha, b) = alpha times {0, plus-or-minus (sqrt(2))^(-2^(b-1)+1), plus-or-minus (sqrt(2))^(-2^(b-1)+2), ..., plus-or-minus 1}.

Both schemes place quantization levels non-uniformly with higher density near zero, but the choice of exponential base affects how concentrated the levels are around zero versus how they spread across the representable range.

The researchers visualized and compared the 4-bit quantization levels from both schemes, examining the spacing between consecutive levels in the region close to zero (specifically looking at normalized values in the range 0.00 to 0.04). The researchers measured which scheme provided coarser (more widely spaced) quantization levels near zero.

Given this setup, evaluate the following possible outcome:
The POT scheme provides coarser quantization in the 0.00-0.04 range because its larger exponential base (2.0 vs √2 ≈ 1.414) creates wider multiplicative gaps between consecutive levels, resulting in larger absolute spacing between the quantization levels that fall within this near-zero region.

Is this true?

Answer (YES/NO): NO